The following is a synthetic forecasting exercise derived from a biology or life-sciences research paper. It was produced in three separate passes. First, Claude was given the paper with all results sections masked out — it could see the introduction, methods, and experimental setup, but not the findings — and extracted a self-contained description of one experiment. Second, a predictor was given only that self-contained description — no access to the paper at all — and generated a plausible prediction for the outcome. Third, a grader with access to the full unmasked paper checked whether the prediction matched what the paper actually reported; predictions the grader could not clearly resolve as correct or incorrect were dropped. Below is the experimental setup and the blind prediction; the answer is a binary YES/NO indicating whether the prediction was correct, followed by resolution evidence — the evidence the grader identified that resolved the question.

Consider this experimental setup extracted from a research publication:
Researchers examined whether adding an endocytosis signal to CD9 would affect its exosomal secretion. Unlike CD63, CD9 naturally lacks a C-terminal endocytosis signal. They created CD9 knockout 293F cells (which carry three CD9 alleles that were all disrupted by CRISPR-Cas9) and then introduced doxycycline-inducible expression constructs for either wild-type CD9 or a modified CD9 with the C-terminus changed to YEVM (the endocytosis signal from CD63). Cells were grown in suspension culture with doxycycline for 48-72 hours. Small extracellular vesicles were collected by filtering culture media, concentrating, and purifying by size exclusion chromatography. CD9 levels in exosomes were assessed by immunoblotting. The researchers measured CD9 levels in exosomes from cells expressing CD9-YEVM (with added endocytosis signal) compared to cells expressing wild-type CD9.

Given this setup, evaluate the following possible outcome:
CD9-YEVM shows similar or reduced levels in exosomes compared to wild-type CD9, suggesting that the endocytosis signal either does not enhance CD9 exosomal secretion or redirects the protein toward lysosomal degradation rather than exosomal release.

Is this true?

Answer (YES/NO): YES